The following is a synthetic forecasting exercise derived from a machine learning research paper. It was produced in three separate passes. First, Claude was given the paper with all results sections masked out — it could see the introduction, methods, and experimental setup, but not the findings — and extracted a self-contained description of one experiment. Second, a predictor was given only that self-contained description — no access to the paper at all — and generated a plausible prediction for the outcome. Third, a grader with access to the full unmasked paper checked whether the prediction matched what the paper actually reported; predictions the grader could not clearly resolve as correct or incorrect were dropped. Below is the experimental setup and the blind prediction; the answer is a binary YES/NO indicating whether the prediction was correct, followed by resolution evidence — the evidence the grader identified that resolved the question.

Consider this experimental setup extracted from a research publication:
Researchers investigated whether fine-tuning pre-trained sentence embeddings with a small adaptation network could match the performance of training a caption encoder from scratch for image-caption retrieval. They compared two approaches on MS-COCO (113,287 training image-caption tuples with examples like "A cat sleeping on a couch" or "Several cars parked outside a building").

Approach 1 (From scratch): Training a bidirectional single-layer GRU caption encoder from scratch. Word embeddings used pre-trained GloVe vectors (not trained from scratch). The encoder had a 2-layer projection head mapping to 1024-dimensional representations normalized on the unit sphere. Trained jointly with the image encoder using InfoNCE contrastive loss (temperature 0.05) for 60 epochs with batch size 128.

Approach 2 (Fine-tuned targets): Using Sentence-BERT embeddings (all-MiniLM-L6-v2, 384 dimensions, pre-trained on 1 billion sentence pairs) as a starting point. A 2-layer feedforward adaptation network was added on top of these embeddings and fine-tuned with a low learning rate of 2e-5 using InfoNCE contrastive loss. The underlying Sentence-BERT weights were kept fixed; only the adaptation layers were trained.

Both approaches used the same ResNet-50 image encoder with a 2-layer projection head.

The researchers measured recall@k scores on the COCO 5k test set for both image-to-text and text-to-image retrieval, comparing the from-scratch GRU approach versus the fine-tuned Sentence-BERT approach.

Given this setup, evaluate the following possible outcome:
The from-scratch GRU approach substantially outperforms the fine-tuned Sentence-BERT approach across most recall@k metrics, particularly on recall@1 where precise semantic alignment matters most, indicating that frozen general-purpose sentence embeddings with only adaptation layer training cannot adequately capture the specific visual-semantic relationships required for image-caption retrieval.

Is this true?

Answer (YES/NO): YES